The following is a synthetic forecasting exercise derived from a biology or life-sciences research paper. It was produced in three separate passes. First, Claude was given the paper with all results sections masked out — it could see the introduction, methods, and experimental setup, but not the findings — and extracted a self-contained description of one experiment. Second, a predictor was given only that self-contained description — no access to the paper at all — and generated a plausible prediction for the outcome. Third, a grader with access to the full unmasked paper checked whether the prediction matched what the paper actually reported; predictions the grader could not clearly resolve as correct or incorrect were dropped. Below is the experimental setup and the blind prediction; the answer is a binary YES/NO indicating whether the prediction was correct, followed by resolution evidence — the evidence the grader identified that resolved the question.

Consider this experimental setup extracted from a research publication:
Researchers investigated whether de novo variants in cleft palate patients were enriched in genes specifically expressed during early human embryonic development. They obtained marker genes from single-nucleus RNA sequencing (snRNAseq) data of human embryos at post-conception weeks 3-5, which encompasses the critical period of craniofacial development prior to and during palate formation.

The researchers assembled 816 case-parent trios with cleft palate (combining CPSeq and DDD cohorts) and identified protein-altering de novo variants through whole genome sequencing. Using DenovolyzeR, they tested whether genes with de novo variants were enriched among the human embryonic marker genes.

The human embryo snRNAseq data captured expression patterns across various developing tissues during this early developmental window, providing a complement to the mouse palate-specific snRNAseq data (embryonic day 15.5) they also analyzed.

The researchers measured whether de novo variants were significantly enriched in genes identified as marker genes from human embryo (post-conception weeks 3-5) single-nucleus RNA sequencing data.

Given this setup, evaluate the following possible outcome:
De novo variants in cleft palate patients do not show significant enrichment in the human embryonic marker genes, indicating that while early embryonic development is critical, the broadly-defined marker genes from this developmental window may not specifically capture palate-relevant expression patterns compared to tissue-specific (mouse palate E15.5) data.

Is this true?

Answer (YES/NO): NO